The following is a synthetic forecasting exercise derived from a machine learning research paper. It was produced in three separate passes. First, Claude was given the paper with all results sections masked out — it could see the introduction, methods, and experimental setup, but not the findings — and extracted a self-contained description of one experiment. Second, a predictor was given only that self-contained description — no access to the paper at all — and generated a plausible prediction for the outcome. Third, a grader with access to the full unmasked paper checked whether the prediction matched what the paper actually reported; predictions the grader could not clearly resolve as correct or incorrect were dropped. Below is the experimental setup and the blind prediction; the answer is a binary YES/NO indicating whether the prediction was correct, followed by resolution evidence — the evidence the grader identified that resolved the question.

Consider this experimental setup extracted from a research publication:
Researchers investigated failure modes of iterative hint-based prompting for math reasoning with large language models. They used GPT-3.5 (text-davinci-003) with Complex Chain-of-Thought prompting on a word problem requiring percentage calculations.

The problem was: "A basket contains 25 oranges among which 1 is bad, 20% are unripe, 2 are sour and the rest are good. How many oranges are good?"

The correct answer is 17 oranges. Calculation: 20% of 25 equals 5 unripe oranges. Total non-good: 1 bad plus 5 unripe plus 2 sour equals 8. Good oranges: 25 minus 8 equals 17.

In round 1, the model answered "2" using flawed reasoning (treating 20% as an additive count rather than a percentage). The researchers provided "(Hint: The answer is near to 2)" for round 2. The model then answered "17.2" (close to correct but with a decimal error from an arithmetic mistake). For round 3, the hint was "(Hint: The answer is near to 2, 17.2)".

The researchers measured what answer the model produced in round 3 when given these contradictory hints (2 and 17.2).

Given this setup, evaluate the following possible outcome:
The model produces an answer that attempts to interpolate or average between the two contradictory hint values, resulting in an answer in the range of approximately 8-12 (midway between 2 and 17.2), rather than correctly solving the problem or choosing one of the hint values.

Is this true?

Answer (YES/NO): NO